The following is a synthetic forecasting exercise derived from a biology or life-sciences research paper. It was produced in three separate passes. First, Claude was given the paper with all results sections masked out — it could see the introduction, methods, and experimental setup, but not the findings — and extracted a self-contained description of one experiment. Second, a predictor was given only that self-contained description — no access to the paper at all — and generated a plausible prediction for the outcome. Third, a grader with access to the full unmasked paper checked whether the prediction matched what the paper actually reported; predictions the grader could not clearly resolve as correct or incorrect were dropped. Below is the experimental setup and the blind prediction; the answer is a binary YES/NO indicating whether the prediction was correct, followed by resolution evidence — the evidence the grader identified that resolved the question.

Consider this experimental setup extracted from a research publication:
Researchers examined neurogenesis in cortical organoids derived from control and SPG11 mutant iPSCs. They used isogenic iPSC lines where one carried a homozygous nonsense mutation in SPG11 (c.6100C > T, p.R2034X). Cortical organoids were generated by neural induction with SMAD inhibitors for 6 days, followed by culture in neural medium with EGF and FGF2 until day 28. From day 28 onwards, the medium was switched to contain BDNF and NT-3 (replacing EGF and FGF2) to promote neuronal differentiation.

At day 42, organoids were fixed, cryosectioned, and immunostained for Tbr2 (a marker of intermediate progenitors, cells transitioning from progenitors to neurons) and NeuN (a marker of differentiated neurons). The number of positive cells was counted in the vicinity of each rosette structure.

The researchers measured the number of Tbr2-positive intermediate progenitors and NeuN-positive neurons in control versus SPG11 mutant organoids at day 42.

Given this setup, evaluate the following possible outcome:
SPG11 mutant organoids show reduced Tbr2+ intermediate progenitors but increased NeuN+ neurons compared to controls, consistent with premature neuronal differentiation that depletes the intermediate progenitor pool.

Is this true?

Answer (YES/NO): NO